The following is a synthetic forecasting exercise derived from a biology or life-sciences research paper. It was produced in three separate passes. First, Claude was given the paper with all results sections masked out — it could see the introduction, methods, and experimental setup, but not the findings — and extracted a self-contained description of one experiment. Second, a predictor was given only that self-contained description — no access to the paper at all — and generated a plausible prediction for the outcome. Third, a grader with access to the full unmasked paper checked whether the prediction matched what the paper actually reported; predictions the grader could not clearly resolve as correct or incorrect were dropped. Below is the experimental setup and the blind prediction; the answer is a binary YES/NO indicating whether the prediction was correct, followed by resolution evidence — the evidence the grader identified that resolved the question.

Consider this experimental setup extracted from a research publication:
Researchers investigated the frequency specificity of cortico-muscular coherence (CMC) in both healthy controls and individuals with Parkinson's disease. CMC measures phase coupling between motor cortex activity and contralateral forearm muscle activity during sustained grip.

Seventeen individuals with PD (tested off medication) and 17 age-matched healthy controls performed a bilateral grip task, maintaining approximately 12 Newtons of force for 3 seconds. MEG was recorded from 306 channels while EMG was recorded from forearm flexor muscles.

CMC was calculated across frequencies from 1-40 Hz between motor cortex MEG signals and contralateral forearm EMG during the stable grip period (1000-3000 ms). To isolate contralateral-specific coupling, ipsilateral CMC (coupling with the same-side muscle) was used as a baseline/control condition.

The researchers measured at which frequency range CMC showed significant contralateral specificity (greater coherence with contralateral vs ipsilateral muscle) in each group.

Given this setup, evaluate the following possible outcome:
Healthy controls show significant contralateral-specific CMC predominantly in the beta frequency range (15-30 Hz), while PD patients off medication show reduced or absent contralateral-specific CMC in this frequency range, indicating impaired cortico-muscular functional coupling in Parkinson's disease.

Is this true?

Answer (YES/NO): NO